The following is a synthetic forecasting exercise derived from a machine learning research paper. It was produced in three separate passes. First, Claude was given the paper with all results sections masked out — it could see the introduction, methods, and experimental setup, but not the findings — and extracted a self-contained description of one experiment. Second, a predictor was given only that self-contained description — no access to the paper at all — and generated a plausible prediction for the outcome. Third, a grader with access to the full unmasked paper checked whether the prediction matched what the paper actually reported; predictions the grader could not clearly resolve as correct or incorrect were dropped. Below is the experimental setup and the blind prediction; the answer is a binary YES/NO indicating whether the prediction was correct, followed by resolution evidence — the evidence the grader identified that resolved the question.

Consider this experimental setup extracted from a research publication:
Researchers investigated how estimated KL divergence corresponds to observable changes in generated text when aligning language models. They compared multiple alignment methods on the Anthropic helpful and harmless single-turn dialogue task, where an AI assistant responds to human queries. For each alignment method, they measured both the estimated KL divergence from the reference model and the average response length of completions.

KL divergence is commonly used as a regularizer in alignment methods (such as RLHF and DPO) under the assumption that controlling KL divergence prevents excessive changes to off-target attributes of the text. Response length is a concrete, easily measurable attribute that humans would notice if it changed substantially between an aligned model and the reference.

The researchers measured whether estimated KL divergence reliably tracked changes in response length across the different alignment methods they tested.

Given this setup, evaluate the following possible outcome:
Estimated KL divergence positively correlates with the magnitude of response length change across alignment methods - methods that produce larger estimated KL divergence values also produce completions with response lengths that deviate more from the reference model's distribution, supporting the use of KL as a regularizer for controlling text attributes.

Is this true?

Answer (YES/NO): NO